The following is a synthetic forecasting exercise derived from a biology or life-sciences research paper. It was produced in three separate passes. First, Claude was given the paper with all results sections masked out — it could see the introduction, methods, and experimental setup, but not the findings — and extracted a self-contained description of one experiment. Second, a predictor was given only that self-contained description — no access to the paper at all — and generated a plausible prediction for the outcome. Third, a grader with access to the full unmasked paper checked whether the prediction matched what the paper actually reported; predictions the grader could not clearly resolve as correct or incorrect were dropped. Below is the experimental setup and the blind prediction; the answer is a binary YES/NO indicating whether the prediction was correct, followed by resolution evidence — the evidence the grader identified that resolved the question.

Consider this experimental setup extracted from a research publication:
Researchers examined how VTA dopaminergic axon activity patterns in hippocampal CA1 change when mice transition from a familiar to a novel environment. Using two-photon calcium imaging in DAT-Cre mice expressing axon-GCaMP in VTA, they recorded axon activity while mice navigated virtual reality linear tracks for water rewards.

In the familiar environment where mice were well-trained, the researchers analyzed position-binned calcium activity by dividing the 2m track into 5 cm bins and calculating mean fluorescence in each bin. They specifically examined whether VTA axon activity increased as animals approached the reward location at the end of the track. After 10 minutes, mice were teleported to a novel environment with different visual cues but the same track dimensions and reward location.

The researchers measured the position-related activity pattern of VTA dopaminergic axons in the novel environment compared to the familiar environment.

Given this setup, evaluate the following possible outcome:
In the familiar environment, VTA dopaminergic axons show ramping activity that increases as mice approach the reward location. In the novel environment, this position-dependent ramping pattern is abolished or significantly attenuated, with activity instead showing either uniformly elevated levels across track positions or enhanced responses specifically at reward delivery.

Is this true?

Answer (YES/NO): NO